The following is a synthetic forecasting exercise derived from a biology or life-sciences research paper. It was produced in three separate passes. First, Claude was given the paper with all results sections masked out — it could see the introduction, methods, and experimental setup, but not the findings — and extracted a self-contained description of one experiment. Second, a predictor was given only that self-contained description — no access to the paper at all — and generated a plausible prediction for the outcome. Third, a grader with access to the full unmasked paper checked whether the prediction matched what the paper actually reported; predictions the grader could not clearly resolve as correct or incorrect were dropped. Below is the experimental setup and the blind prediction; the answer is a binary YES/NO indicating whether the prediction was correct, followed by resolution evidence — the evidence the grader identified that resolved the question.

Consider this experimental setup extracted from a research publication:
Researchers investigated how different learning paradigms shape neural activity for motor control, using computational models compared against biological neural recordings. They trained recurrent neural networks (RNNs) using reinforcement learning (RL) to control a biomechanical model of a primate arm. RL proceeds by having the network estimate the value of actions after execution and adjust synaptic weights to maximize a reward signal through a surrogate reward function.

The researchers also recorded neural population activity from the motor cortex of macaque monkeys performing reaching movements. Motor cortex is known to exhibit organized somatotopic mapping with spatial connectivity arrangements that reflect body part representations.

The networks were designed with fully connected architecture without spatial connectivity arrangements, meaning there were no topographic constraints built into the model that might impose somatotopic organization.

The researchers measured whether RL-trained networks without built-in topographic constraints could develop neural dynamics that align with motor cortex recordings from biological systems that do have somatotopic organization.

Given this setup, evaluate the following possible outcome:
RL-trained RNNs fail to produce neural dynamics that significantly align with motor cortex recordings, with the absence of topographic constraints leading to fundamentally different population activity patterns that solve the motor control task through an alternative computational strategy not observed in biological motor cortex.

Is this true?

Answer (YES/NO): NO